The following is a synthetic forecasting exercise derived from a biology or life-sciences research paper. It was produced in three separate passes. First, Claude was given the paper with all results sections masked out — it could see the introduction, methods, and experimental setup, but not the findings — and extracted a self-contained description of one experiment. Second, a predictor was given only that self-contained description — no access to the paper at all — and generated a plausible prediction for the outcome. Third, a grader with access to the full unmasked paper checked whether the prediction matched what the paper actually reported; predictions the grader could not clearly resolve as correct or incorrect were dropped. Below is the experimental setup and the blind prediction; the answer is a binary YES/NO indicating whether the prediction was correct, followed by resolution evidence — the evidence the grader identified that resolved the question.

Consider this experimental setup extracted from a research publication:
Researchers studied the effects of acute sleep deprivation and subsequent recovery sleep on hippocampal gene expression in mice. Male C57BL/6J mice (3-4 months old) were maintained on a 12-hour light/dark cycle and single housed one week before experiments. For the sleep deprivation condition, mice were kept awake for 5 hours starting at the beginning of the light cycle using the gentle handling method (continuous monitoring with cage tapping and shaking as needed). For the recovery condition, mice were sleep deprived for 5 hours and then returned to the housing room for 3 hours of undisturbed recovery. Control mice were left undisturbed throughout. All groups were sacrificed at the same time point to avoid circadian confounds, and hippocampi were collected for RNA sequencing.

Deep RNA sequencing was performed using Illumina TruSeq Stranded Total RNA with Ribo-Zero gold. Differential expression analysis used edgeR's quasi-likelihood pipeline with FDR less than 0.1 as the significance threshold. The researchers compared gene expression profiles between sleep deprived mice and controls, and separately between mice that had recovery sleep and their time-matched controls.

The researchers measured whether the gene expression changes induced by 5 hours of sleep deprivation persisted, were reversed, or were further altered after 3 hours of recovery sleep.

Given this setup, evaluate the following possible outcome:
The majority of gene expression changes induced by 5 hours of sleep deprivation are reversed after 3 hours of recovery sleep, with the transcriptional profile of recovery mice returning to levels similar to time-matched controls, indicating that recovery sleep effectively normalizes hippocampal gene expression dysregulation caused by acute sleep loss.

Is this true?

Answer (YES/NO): YES